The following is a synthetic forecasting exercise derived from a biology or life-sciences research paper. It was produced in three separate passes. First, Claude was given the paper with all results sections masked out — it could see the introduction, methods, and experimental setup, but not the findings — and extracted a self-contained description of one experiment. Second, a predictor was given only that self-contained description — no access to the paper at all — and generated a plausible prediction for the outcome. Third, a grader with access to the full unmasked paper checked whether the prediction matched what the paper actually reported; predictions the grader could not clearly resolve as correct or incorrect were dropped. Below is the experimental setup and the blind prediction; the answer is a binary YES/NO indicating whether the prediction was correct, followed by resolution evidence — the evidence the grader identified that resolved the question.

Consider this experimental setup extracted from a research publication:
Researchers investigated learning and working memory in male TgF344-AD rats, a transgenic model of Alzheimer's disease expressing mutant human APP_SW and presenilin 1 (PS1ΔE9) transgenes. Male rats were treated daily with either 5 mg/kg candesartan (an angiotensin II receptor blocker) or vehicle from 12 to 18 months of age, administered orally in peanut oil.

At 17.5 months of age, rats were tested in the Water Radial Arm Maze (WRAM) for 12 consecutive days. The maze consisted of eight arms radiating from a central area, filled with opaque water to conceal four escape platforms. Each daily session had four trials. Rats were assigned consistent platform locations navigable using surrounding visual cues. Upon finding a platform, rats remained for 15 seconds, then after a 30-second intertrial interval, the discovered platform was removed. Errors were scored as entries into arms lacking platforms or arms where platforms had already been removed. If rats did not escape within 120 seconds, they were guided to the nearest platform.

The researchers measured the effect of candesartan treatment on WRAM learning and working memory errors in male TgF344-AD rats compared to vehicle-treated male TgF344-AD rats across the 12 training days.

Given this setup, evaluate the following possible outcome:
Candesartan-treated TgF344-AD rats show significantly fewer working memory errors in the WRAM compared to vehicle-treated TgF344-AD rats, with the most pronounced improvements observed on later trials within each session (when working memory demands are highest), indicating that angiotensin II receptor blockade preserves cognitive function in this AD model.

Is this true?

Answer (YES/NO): NO